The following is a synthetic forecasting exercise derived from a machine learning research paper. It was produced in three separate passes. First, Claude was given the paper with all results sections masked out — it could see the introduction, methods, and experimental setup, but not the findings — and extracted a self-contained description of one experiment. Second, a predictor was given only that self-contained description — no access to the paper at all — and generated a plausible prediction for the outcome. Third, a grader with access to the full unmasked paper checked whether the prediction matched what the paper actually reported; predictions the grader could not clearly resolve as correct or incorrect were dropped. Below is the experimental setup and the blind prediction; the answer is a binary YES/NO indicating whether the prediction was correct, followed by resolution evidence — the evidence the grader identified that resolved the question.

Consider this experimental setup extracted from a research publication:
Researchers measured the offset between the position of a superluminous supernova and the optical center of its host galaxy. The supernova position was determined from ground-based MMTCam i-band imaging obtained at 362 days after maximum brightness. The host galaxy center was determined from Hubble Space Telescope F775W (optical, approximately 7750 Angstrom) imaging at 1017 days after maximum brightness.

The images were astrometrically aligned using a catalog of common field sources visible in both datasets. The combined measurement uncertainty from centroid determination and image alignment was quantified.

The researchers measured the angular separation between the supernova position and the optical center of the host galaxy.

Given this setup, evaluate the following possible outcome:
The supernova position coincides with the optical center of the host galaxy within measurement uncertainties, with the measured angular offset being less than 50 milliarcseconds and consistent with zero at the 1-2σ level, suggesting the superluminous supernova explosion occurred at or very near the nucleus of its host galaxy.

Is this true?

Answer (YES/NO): NO